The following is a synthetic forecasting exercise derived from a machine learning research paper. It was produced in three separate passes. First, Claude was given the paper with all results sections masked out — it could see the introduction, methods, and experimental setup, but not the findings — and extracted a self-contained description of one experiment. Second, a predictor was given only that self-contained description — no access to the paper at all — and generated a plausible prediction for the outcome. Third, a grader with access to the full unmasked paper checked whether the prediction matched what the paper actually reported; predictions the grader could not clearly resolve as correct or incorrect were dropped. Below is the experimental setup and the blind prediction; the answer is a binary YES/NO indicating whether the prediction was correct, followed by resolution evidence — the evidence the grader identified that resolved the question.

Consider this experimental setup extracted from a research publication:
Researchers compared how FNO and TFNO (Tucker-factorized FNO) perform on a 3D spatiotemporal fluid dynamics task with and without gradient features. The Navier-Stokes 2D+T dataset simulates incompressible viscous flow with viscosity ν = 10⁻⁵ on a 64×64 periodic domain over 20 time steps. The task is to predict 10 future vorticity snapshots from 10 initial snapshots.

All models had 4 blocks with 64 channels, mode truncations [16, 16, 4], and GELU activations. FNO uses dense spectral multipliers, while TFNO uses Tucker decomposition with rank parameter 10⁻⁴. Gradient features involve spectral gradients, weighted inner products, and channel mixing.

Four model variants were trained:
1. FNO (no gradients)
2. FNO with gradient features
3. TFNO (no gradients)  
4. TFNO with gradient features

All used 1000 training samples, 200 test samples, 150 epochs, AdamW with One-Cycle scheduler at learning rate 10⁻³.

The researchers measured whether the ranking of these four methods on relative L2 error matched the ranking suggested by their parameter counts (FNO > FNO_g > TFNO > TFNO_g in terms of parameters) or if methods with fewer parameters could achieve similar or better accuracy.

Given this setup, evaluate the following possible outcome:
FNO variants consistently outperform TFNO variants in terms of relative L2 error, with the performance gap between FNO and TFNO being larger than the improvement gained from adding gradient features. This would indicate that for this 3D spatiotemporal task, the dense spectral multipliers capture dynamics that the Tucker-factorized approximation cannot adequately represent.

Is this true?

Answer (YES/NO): YES